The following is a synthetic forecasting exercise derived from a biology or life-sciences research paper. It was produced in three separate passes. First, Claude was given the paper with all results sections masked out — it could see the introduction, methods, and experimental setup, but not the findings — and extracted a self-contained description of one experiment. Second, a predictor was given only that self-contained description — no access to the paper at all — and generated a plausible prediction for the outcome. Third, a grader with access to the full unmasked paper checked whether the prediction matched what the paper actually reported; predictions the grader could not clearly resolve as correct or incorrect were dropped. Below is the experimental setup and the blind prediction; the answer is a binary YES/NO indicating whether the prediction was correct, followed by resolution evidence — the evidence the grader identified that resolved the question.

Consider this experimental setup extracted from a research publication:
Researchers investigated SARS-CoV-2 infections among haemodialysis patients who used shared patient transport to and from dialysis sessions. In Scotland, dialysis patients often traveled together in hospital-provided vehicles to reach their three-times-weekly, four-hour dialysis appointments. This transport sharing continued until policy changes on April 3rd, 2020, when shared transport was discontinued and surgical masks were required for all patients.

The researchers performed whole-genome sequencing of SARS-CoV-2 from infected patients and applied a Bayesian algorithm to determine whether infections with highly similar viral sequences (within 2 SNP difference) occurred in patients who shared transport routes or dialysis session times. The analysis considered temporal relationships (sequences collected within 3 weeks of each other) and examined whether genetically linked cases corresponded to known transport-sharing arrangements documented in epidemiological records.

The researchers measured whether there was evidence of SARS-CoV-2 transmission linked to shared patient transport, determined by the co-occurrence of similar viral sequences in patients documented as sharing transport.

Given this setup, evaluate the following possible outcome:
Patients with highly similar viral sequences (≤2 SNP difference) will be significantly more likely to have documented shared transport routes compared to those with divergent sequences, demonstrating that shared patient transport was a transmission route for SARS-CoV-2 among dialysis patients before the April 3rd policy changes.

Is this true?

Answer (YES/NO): YES